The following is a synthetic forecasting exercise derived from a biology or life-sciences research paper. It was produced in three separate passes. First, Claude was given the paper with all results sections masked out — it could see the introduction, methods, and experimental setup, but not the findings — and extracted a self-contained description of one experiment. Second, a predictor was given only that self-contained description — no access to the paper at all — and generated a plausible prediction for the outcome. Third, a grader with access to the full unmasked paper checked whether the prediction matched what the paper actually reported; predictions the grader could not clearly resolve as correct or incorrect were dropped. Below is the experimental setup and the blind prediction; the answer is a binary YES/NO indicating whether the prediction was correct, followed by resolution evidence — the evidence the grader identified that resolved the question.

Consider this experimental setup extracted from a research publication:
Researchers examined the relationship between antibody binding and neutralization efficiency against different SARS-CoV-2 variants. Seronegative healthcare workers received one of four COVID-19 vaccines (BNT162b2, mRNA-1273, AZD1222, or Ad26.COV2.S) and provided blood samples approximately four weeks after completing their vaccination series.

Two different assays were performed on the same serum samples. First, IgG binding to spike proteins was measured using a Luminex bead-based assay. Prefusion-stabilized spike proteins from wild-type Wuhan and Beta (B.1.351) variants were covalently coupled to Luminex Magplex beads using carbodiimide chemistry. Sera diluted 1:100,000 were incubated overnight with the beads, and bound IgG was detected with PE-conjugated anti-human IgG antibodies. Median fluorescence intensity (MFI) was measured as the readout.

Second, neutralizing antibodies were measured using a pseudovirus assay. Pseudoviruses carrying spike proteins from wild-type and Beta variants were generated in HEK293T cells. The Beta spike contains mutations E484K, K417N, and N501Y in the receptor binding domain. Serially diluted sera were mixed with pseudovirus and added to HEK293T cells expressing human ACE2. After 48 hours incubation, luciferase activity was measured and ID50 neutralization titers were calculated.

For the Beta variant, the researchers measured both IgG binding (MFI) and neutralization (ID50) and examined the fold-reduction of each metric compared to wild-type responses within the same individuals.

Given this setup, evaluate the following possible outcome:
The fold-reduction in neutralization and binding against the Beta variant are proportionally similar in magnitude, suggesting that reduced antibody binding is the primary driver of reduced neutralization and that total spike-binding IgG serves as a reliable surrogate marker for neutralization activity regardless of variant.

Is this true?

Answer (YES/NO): NO